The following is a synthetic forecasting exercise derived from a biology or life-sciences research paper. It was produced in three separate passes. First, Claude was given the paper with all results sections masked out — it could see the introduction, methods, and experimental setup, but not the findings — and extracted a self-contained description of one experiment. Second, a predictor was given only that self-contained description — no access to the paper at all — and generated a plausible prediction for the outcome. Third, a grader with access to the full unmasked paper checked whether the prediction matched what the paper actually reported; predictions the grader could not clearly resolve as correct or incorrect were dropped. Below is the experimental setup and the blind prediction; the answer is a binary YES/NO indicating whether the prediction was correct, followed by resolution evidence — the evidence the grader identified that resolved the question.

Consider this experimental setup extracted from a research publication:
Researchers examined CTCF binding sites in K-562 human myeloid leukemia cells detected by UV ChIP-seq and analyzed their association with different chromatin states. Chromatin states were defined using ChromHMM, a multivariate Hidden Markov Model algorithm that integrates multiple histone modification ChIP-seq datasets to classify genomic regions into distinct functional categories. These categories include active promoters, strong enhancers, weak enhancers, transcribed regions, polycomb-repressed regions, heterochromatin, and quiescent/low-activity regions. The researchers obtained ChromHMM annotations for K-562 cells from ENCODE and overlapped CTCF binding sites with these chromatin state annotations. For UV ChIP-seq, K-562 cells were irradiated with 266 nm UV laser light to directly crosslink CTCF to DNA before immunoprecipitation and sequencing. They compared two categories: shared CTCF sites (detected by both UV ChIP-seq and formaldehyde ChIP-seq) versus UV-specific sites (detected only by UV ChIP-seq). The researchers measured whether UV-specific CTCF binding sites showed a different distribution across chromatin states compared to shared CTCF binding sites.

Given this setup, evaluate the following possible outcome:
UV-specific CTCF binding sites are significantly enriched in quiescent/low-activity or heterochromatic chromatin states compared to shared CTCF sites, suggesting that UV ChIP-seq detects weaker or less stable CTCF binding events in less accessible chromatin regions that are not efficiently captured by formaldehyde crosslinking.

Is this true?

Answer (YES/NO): NO